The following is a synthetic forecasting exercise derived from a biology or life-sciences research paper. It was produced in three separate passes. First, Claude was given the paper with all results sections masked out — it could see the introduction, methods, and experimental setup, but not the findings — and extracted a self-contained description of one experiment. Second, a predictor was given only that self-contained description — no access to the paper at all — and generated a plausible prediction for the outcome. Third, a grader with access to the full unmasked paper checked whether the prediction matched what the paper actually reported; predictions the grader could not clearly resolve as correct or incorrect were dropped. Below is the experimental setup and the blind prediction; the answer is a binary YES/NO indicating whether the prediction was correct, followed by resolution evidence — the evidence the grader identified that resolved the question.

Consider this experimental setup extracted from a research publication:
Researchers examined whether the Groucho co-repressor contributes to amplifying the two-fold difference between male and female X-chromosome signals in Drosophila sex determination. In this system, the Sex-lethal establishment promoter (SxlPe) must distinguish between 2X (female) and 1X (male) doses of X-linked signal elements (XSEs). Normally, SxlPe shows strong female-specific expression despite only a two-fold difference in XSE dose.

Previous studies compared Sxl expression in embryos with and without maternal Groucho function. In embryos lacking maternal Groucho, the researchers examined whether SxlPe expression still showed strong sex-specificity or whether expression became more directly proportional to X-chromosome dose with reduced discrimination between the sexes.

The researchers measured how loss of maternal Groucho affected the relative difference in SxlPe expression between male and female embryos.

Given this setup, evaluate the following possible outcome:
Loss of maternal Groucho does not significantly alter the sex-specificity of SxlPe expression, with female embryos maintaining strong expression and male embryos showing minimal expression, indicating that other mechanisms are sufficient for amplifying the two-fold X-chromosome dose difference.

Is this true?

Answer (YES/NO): NO